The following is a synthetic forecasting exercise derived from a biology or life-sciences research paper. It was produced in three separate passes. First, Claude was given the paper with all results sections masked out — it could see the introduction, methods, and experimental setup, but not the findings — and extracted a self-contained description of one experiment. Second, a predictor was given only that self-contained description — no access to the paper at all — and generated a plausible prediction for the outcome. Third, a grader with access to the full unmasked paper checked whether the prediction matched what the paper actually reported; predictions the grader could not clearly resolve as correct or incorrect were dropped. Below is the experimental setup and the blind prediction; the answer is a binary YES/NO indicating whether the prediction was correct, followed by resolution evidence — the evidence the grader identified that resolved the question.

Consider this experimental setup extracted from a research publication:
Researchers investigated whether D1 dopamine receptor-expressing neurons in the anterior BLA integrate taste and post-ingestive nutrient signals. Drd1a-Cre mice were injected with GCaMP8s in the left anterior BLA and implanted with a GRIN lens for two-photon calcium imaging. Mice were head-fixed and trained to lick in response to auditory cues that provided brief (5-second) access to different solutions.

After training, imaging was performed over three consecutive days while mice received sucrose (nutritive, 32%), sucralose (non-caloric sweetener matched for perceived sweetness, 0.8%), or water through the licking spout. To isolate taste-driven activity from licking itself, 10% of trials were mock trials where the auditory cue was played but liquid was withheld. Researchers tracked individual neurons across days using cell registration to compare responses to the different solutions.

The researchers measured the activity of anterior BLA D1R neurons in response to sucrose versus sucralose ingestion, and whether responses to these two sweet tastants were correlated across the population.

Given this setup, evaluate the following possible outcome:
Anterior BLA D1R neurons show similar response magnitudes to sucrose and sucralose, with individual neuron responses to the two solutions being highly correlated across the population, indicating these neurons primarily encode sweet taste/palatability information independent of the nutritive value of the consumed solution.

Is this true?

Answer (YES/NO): YES